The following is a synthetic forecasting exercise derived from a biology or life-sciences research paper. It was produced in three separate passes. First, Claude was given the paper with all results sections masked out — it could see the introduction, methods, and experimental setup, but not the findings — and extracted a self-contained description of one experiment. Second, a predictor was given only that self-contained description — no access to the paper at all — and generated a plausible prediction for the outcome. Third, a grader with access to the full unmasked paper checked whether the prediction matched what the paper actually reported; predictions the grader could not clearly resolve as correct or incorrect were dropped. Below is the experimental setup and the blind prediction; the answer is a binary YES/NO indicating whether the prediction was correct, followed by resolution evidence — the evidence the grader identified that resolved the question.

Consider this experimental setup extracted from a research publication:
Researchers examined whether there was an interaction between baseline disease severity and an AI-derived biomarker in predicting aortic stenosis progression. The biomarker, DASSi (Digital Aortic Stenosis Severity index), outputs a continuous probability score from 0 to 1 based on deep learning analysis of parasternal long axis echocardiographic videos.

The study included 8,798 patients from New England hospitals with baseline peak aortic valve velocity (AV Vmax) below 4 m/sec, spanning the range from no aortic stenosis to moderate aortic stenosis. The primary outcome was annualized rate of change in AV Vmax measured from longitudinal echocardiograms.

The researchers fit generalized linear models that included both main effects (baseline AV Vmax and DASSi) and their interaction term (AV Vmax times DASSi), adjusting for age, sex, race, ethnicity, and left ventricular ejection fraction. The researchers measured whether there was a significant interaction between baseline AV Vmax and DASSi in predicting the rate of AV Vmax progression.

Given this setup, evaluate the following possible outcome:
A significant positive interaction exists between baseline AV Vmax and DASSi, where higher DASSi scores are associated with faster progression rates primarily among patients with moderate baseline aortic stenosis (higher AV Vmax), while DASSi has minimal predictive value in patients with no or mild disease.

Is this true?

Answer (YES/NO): NO